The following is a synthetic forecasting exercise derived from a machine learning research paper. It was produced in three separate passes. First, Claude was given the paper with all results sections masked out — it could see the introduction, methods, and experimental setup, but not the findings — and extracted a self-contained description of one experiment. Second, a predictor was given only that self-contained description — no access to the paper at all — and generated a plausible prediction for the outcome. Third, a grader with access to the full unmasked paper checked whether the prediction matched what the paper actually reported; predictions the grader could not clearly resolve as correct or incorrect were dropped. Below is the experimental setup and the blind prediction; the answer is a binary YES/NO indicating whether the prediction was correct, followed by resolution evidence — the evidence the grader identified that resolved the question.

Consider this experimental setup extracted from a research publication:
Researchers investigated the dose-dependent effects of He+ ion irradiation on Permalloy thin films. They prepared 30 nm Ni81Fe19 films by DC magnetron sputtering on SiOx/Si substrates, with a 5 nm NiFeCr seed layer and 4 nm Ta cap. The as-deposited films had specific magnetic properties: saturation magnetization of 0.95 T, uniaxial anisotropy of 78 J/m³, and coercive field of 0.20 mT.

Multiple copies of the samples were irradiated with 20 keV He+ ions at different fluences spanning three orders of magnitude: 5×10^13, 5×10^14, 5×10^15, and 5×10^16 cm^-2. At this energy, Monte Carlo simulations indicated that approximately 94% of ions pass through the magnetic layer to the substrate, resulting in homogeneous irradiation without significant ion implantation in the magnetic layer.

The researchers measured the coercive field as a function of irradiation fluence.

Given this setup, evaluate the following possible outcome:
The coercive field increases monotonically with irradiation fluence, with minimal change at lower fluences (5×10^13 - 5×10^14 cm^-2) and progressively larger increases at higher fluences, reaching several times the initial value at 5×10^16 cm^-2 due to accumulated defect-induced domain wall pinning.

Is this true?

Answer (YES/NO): NO